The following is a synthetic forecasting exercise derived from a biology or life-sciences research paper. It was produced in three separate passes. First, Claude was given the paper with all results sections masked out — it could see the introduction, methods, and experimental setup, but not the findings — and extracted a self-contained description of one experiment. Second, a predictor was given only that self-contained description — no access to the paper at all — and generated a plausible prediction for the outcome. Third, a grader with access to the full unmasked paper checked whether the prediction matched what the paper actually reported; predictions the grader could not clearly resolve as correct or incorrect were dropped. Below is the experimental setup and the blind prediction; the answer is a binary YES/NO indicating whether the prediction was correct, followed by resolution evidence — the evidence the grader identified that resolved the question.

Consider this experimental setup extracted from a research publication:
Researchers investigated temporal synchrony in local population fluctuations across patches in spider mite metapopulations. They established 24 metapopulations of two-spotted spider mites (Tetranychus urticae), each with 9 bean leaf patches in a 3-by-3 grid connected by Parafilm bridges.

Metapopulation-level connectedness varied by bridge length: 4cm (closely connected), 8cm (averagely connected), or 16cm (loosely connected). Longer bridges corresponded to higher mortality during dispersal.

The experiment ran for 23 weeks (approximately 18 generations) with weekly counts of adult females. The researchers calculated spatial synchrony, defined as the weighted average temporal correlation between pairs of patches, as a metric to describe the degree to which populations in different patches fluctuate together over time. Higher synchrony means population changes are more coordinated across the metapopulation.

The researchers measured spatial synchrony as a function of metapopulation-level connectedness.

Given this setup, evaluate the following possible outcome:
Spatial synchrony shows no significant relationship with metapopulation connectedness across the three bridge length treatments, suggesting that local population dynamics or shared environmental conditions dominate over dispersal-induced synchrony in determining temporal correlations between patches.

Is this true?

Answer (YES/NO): NO